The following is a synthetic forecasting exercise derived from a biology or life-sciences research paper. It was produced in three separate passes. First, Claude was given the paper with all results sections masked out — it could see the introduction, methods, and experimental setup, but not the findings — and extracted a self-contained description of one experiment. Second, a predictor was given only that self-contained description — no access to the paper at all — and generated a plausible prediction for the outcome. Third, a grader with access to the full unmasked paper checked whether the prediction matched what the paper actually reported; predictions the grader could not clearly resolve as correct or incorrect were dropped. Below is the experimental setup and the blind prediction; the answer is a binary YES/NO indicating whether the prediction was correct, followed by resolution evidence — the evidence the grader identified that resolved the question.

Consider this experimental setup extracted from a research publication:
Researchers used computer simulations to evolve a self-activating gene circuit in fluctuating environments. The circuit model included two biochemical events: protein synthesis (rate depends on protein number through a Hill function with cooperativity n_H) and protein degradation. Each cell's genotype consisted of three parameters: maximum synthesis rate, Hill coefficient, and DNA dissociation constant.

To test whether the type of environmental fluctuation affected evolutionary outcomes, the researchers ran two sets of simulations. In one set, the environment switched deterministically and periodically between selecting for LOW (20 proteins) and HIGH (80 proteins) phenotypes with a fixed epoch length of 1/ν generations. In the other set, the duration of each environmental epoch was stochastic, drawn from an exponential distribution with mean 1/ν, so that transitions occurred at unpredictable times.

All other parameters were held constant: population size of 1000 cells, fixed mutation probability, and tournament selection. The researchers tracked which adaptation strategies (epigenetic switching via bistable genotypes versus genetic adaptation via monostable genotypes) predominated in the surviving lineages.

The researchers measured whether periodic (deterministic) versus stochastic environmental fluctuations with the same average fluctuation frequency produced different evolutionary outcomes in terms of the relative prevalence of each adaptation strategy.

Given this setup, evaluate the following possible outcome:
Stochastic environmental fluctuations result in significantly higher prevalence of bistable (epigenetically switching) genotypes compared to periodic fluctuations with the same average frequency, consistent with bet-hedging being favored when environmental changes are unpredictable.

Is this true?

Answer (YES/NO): NO